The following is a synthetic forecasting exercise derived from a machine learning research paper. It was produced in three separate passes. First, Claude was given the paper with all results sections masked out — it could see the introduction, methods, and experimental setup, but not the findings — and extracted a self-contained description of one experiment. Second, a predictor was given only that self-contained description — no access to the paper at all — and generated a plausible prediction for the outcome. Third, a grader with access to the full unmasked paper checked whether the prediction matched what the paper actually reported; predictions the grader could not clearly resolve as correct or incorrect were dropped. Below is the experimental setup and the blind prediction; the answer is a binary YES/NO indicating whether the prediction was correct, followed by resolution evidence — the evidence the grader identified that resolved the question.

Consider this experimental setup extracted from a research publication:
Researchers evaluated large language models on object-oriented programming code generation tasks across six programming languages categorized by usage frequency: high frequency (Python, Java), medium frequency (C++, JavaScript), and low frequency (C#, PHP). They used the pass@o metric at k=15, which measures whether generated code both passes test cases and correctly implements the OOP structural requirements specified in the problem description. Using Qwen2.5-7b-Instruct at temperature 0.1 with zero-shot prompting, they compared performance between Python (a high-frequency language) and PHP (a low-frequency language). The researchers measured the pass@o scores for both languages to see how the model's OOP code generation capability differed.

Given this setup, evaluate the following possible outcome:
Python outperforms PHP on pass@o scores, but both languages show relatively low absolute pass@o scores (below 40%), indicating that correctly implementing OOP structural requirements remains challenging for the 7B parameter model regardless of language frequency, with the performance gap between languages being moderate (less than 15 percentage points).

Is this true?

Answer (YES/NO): NO